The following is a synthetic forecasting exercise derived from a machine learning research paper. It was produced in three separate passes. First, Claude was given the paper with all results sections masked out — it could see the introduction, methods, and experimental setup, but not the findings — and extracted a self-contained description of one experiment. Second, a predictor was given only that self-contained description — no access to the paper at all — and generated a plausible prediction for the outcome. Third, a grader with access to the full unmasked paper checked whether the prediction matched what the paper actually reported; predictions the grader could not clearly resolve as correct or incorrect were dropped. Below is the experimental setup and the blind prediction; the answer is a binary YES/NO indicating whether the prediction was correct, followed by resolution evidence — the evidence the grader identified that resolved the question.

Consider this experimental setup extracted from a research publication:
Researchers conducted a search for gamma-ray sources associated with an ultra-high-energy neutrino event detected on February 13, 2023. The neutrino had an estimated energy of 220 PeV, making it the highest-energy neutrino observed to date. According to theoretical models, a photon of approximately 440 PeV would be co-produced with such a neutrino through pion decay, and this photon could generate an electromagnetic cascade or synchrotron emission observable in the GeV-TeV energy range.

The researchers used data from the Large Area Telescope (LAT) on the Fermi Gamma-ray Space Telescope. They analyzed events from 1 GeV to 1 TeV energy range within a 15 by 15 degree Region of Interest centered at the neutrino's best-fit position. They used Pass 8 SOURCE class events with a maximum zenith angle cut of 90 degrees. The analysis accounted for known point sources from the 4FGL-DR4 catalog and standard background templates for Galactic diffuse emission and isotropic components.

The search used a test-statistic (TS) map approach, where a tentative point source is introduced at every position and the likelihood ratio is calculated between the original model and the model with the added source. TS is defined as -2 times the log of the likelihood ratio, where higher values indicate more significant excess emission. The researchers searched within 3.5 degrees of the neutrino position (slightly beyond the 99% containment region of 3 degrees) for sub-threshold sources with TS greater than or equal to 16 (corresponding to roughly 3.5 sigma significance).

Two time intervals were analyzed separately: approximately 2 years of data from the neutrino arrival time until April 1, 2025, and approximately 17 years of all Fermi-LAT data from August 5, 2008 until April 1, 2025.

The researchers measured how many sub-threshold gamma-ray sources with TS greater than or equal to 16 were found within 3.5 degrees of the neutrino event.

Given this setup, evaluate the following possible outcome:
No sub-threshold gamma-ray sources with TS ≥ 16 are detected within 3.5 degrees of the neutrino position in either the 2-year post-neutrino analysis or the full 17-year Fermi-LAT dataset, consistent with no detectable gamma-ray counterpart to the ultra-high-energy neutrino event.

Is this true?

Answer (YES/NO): NO